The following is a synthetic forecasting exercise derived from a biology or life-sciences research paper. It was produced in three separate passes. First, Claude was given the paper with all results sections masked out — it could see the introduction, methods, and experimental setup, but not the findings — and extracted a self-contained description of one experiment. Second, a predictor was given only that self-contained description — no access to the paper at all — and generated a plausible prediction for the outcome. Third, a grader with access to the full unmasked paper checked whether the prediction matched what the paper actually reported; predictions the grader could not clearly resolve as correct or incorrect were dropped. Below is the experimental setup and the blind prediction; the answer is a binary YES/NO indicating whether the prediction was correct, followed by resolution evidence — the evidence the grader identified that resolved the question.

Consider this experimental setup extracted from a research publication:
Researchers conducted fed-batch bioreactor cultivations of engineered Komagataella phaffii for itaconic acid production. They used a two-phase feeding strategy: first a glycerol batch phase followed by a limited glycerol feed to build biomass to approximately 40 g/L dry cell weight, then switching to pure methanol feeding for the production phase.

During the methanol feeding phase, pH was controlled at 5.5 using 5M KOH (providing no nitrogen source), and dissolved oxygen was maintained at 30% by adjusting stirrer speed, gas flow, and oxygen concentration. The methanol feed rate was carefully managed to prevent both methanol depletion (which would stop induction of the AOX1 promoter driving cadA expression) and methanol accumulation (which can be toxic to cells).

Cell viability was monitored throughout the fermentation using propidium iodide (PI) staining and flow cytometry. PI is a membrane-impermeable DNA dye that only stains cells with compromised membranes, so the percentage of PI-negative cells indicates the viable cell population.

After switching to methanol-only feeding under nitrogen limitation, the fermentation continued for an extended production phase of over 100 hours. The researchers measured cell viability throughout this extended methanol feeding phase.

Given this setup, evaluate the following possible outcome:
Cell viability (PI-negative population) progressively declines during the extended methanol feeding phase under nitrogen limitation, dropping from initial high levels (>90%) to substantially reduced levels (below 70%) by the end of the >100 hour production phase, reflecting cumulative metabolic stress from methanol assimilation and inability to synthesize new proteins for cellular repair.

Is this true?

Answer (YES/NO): NO